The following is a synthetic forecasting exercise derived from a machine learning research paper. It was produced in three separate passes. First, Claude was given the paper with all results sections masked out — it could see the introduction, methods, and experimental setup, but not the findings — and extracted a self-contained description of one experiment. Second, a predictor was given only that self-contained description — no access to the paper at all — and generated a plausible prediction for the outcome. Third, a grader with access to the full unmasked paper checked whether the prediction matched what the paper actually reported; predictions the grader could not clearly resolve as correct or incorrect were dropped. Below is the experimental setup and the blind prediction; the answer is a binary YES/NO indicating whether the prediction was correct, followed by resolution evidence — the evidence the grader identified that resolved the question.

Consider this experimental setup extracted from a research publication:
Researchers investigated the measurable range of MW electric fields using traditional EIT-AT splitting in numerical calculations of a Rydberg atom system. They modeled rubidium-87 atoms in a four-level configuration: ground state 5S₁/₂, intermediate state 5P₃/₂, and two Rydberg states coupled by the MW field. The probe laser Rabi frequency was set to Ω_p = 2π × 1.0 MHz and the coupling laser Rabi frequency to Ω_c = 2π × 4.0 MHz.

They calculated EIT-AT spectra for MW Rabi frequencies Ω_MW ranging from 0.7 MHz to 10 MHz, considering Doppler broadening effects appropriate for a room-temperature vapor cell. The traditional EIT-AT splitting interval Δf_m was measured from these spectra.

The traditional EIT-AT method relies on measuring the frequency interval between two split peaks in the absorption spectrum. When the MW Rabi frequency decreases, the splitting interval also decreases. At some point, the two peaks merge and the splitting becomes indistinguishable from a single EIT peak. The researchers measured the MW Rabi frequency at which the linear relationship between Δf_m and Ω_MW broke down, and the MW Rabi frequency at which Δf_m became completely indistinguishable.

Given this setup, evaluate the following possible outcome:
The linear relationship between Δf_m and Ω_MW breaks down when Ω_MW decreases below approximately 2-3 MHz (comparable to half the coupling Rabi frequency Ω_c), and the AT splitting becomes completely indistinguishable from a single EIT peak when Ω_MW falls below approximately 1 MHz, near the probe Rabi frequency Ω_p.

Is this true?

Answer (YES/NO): NO